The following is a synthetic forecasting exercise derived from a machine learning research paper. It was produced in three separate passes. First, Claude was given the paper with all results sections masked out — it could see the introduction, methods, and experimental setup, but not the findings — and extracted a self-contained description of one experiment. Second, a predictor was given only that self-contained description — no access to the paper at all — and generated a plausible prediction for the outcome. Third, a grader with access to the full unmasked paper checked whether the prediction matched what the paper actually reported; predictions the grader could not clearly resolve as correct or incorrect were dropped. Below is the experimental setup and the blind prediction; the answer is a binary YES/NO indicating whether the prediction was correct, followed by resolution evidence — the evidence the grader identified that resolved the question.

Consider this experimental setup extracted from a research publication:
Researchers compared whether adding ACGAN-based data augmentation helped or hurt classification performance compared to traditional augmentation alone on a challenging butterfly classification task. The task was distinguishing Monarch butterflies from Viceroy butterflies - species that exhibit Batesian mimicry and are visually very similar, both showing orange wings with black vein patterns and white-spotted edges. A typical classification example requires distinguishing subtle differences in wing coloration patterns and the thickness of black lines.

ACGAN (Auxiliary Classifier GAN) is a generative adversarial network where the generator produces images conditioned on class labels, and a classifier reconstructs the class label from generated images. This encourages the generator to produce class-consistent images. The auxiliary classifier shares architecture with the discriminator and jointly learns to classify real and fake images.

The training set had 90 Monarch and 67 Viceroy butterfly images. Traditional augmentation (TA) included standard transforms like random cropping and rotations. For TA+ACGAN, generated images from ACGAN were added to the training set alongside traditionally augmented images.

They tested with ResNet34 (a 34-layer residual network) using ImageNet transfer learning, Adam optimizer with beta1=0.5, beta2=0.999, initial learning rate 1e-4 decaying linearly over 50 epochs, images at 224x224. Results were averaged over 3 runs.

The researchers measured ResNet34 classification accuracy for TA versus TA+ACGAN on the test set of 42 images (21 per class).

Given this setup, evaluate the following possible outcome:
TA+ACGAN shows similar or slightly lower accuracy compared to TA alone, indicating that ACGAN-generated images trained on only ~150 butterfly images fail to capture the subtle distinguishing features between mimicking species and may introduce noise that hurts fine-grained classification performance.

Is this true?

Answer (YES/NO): NO